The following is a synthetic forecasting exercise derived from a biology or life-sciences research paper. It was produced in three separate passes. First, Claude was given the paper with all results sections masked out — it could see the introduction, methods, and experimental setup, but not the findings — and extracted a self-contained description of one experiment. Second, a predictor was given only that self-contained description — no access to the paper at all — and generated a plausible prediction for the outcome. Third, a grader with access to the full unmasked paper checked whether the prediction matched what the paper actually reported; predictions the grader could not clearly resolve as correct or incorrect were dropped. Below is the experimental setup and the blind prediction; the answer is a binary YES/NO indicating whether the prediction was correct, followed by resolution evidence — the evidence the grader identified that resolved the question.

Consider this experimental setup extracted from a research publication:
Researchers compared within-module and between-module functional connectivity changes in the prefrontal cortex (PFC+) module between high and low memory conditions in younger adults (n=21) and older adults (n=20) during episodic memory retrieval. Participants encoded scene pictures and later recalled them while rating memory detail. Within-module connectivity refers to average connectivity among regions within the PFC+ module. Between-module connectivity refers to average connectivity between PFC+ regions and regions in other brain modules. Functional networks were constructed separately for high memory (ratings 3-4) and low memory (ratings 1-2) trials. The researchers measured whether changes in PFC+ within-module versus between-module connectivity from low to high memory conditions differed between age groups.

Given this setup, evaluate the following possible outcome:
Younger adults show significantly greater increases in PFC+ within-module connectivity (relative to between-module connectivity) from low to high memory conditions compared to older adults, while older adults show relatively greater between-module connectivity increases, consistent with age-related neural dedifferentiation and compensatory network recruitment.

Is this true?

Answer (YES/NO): NO